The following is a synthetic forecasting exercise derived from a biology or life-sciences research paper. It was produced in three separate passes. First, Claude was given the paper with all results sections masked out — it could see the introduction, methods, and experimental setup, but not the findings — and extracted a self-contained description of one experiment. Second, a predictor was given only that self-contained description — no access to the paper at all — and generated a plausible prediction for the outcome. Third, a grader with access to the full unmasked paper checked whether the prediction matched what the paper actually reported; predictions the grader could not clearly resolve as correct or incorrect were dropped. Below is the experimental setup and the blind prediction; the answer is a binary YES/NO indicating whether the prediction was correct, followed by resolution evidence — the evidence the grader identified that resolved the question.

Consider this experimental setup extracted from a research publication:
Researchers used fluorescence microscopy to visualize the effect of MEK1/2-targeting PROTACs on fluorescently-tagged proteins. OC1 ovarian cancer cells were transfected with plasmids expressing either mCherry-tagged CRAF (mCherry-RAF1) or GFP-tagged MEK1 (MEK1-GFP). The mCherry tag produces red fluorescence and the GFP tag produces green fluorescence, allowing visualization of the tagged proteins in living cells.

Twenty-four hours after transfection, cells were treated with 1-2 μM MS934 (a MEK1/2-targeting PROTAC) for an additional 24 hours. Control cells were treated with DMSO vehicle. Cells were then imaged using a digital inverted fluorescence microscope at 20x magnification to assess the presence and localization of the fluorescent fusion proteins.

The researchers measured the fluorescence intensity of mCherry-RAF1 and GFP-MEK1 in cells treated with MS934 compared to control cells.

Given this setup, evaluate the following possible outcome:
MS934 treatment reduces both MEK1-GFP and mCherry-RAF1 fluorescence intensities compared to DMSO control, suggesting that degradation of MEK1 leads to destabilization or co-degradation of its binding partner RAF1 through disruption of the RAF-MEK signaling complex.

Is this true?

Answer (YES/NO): YES